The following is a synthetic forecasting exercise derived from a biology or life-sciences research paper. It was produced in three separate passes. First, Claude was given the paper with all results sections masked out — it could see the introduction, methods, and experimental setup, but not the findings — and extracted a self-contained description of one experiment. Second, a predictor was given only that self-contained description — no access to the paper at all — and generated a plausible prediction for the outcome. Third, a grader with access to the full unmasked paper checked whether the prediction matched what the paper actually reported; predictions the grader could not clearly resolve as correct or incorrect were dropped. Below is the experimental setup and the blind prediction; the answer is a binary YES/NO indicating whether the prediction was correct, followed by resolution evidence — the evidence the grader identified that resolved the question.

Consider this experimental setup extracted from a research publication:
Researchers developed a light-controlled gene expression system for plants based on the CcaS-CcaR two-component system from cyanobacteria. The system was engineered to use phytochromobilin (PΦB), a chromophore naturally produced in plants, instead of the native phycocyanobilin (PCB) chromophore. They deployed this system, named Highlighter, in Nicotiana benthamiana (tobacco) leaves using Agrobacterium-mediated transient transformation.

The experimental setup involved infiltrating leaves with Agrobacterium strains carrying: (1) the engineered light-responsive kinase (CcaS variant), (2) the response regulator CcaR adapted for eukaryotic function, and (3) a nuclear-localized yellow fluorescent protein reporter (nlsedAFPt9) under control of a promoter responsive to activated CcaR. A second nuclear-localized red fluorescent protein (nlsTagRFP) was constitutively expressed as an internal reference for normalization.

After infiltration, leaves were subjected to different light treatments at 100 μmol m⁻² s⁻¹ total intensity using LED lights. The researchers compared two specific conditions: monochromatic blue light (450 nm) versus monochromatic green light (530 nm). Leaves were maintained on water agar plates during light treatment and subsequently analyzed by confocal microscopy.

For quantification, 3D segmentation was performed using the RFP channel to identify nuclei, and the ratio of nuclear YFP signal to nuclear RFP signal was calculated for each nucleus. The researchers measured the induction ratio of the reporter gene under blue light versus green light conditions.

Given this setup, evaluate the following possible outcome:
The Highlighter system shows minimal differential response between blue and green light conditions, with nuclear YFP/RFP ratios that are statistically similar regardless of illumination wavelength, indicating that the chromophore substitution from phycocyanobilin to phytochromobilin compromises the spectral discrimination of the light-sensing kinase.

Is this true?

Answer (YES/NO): NO